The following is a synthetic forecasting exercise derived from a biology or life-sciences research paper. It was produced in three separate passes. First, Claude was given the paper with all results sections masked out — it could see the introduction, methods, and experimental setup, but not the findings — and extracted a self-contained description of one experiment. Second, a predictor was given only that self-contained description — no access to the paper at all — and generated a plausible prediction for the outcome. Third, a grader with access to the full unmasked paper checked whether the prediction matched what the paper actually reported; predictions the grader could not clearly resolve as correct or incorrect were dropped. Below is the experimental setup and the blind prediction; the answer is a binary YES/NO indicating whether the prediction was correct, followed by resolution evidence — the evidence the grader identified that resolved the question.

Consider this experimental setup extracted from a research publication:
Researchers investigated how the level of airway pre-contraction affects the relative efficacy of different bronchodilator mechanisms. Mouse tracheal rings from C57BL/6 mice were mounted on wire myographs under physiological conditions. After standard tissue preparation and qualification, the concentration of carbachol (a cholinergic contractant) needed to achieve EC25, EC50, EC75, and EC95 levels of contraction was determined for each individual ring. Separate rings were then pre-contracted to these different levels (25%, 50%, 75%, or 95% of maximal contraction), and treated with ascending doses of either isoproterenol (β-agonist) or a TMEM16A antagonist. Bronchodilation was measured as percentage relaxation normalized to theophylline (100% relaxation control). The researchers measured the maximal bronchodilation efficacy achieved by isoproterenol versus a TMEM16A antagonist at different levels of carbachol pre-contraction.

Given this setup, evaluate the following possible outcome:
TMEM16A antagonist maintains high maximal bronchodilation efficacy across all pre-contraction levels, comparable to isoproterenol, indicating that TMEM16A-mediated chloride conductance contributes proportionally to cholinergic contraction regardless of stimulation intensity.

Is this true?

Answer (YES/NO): NO